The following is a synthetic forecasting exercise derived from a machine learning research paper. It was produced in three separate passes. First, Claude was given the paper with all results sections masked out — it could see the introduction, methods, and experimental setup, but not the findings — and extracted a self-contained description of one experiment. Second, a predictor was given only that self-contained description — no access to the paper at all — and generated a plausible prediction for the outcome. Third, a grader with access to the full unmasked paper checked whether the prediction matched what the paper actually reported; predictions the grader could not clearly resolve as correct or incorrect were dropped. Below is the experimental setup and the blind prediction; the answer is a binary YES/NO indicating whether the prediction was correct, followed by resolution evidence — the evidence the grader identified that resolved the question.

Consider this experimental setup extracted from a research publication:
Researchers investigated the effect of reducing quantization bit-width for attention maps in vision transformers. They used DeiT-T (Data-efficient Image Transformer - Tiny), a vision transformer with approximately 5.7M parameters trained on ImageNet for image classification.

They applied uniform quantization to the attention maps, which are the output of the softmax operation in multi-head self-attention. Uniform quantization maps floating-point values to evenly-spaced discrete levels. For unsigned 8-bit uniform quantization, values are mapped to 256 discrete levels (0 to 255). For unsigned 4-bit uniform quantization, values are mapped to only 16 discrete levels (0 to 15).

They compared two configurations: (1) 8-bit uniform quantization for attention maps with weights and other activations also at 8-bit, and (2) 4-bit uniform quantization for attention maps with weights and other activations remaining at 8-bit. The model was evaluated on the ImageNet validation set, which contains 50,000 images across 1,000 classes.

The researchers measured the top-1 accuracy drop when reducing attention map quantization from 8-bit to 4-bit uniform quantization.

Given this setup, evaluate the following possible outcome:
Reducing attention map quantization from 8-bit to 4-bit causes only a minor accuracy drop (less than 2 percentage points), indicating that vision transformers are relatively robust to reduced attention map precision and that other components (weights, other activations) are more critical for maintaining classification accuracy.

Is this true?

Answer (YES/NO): NO